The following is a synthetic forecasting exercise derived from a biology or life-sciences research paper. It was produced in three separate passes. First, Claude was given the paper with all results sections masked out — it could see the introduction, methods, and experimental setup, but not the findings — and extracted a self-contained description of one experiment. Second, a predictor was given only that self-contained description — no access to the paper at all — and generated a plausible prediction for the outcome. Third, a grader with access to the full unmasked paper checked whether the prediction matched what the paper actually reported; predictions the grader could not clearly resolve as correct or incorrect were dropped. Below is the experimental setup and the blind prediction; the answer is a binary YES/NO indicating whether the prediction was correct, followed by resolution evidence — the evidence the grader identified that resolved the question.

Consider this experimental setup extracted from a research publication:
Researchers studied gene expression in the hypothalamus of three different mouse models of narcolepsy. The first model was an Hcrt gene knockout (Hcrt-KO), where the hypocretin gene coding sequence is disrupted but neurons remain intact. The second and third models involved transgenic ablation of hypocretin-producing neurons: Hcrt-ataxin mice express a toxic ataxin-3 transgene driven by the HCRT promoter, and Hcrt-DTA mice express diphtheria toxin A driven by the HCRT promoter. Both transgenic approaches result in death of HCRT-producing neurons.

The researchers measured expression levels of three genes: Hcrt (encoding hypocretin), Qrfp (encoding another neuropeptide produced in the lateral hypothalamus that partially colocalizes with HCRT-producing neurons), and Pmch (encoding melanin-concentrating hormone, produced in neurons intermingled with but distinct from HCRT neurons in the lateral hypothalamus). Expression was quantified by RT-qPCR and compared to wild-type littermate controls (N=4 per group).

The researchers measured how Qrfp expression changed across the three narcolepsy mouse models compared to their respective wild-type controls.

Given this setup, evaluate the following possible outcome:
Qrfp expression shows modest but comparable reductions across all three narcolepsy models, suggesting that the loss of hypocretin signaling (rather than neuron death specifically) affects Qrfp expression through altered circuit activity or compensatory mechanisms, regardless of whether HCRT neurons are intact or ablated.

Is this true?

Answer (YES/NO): NO